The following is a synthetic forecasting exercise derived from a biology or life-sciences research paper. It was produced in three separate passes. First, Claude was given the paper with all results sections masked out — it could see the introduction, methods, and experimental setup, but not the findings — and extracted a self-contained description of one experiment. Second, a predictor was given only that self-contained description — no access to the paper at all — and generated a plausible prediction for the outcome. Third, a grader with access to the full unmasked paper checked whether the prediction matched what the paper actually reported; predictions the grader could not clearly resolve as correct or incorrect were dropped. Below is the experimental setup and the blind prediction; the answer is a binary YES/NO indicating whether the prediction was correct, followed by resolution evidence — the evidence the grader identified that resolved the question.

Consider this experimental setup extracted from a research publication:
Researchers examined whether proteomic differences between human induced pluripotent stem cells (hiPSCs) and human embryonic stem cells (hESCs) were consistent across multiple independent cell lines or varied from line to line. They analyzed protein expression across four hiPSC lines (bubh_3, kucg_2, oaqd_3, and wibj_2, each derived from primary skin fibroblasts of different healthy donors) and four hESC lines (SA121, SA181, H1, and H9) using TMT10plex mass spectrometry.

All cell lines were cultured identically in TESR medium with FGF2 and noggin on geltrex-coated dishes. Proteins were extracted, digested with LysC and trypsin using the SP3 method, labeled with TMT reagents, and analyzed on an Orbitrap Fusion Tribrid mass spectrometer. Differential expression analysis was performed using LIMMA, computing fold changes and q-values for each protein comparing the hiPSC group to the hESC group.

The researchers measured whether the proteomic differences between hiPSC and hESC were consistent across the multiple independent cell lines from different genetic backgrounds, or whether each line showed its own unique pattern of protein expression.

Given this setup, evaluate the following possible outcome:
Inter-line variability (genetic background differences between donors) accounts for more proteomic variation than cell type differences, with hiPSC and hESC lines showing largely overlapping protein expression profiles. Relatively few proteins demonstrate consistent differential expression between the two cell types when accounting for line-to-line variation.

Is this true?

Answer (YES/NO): NO